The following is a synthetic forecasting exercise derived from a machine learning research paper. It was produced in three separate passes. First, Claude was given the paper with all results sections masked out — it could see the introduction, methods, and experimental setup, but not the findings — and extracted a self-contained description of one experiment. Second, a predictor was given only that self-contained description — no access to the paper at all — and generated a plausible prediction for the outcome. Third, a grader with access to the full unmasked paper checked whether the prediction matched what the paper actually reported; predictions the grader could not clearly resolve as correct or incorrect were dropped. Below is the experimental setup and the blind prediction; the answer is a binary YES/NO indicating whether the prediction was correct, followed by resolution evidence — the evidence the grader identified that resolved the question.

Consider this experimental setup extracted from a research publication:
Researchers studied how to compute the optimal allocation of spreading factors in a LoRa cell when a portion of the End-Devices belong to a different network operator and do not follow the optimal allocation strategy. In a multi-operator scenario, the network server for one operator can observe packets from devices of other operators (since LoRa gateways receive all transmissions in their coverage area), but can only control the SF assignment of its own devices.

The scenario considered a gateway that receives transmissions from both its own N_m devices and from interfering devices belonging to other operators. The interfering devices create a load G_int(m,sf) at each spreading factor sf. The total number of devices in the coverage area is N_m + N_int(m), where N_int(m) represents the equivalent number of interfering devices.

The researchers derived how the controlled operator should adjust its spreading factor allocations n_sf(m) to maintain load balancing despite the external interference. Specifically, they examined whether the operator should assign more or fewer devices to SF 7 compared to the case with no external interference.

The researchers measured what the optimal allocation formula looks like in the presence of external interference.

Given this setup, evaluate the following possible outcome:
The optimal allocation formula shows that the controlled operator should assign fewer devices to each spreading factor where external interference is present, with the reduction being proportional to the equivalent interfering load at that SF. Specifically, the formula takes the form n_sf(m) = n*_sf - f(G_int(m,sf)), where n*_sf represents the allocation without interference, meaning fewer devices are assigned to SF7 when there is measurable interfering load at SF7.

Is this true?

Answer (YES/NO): NO